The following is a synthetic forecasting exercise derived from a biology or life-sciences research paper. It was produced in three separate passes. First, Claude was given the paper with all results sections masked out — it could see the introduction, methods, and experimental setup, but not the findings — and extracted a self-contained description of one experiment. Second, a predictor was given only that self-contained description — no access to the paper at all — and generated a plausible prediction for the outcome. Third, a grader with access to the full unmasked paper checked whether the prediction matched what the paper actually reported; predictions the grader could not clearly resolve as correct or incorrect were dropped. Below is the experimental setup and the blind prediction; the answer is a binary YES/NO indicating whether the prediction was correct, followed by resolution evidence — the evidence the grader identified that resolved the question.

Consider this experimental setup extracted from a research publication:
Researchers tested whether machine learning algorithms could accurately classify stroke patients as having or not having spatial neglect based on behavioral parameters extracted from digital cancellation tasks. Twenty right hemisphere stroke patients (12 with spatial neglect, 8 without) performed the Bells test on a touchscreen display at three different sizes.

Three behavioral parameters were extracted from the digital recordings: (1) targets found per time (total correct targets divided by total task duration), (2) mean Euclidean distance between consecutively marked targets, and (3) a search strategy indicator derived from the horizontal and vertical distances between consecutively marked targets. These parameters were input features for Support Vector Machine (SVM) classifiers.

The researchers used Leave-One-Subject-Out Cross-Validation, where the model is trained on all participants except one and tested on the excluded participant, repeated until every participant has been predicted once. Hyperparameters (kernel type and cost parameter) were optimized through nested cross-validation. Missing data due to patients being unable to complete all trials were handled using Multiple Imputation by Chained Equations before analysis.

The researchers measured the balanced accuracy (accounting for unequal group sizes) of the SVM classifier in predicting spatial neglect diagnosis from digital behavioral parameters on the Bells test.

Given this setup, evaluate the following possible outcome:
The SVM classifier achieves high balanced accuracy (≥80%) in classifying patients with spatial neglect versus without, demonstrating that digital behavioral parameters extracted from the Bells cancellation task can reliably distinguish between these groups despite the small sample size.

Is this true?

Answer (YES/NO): YES